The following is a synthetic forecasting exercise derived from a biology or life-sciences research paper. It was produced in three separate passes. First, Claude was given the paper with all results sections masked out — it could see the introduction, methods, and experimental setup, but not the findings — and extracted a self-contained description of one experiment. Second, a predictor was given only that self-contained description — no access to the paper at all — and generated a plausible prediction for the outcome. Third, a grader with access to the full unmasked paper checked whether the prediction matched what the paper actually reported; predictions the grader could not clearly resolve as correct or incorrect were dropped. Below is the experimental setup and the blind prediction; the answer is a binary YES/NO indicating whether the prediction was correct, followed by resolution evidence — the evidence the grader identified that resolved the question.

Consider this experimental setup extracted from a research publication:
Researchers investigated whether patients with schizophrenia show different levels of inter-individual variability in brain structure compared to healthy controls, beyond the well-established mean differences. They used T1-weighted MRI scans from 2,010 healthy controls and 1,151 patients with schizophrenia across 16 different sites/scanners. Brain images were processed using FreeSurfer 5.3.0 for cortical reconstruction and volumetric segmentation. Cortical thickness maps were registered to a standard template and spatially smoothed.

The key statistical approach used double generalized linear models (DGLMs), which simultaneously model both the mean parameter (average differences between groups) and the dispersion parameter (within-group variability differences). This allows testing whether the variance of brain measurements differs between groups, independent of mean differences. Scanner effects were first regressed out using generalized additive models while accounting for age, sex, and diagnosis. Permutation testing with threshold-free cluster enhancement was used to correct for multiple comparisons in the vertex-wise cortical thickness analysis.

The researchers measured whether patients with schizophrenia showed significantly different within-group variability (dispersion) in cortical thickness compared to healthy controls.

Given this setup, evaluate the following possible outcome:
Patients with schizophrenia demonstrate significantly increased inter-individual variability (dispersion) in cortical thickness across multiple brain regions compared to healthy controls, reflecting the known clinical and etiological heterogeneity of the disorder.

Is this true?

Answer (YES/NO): YES